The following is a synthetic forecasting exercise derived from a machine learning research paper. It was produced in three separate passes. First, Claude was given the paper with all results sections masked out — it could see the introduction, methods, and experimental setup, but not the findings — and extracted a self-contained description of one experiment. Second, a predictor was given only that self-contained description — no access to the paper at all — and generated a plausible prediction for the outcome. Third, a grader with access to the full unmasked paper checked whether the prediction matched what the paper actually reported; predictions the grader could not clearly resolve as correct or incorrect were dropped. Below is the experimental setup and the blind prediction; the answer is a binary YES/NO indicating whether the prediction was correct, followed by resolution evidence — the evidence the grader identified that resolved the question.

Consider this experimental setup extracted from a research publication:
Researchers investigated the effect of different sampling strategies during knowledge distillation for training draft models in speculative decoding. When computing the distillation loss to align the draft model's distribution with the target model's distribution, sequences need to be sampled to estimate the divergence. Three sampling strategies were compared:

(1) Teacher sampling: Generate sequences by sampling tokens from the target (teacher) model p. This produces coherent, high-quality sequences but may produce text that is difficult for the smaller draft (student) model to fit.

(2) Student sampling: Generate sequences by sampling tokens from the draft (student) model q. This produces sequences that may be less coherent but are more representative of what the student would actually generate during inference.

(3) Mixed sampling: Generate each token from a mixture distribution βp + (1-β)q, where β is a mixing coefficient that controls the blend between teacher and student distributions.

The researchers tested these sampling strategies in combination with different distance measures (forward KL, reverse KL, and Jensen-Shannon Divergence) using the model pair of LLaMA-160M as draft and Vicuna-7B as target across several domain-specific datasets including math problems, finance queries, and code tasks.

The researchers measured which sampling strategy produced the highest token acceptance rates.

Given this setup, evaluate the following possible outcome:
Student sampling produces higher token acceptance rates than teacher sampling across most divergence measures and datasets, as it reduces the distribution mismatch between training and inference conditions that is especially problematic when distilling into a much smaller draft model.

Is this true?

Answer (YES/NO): NO